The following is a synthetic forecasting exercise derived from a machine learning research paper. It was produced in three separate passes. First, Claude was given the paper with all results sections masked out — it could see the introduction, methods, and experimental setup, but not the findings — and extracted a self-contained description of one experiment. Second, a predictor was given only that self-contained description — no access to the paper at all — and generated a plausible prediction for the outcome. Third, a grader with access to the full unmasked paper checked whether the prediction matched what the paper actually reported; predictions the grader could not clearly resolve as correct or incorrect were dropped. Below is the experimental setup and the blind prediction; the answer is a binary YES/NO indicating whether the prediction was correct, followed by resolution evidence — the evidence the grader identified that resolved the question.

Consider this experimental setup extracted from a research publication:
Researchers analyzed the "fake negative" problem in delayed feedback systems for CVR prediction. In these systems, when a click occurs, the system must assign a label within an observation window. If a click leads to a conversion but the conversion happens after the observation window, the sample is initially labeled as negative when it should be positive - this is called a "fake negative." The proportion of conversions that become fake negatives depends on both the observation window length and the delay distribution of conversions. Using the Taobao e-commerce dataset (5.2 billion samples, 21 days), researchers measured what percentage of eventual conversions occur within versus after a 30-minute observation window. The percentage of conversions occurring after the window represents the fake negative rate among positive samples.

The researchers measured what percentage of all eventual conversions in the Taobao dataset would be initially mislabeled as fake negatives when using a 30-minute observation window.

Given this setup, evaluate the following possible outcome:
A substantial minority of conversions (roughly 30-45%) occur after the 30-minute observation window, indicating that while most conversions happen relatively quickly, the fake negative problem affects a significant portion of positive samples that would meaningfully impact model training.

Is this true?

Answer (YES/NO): YES